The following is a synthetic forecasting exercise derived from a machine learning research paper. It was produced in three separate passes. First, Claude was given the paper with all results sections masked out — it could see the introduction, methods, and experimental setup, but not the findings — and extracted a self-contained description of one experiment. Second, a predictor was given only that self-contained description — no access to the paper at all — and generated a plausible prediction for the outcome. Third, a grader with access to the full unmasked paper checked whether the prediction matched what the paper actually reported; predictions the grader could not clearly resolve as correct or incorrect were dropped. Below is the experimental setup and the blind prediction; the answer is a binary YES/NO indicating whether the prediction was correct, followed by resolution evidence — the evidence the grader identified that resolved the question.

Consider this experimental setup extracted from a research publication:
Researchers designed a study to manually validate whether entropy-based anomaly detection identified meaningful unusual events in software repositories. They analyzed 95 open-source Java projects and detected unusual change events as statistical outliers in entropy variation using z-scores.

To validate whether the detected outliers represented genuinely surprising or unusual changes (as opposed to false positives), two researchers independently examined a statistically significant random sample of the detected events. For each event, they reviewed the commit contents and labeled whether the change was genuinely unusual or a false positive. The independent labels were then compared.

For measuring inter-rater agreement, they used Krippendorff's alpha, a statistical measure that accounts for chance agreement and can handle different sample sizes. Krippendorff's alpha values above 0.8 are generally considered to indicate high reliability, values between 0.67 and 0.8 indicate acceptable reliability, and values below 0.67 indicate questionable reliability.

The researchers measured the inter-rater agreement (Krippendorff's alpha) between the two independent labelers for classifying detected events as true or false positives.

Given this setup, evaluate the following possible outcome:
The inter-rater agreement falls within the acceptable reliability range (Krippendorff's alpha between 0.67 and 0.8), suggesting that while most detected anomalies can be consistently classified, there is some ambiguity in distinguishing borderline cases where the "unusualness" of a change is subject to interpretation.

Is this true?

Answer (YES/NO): NO